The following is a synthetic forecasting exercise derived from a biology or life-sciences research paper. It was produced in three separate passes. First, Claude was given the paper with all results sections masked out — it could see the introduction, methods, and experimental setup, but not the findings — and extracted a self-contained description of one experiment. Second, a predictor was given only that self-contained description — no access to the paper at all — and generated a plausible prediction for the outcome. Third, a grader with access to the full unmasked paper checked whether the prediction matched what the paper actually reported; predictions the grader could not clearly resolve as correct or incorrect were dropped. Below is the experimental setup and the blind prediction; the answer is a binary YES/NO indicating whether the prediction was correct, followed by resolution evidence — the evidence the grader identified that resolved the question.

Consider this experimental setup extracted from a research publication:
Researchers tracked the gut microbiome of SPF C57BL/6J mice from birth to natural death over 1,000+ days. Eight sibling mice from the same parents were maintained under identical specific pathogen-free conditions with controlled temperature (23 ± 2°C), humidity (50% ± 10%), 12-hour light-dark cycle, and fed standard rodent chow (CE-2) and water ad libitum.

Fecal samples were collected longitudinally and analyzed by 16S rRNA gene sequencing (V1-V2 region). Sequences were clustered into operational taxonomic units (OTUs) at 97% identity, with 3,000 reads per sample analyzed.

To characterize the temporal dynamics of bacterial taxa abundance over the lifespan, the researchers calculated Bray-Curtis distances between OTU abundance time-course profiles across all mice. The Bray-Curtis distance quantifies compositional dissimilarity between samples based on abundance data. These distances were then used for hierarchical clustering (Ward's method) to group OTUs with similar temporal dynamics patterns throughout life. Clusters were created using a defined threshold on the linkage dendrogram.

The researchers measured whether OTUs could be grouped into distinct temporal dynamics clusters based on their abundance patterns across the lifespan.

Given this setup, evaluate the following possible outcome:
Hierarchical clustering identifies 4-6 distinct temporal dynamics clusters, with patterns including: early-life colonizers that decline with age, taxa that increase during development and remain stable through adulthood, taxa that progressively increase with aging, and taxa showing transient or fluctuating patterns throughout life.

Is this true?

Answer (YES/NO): NO